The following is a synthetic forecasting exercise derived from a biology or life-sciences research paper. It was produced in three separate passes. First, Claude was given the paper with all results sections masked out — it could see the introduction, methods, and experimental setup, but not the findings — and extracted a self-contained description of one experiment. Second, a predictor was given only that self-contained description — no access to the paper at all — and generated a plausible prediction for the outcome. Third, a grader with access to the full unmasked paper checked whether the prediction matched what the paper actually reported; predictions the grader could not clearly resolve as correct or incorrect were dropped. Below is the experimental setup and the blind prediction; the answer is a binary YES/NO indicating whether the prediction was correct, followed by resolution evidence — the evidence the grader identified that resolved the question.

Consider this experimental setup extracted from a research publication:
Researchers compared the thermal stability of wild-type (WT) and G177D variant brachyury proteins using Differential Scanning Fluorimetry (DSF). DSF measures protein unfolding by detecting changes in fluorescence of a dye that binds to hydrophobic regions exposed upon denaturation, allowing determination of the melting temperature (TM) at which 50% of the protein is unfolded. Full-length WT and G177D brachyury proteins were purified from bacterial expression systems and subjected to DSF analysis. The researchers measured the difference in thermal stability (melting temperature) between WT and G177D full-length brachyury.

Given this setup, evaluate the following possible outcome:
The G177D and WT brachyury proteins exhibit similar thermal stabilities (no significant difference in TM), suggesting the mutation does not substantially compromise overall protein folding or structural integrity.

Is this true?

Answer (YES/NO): YES